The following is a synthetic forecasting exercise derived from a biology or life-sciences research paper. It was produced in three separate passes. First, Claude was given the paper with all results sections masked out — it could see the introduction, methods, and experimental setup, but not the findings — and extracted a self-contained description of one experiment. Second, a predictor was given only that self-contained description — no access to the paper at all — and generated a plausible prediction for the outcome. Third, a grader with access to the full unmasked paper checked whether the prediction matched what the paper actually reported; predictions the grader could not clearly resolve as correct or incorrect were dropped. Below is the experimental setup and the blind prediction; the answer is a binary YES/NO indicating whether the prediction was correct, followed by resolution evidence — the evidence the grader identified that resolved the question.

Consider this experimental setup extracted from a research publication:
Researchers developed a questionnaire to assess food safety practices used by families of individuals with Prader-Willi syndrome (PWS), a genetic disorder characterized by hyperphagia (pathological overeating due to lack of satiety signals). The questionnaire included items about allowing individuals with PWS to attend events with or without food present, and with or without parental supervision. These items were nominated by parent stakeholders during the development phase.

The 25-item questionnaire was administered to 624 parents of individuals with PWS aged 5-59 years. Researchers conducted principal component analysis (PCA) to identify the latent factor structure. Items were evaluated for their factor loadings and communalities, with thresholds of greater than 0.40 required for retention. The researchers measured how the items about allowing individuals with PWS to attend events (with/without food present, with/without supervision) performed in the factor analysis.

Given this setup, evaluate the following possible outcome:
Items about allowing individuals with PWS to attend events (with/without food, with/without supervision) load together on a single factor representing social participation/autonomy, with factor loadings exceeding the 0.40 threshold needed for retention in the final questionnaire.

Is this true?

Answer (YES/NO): NO